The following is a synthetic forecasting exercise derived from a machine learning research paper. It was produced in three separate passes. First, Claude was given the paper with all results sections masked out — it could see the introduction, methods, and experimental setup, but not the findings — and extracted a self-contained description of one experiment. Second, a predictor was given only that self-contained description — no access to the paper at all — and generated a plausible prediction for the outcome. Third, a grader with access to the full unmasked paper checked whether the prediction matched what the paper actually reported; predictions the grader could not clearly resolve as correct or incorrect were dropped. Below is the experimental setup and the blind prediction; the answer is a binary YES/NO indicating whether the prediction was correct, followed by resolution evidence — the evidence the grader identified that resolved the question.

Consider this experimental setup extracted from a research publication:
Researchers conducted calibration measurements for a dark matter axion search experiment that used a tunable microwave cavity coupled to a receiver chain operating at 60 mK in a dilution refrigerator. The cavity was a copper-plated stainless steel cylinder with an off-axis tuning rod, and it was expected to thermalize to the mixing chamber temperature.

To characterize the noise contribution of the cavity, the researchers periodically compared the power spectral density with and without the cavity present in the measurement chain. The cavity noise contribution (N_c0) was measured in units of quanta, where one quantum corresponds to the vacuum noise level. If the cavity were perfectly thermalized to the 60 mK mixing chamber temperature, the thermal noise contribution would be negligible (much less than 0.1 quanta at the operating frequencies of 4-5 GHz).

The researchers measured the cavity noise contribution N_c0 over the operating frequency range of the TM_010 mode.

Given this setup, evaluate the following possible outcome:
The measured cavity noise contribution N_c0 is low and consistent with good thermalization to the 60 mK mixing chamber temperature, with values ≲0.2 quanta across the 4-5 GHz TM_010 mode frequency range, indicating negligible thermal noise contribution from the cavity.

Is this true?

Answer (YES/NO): NO